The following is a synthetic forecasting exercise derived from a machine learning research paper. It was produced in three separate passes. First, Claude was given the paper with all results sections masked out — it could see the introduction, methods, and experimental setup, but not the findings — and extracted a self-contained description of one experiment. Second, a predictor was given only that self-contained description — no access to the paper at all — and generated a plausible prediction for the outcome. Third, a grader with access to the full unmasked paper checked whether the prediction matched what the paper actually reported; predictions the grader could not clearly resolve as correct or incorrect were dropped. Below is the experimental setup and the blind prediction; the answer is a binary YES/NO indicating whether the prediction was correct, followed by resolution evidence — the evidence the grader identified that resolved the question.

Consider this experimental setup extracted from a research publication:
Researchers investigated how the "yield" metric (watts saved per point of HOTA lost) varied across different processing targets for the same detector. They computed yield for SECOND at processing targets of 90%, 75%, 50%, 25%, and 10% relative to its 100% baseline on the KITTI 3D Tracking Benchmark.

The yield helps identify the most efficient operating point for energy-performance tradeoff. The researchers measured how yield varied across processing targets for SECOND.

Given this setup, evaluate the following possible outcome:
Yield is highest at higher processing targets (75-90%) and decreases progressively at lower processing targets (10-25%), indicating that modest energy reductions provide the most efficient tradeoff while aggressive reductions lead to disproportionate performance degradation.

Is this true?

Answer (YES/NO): NO